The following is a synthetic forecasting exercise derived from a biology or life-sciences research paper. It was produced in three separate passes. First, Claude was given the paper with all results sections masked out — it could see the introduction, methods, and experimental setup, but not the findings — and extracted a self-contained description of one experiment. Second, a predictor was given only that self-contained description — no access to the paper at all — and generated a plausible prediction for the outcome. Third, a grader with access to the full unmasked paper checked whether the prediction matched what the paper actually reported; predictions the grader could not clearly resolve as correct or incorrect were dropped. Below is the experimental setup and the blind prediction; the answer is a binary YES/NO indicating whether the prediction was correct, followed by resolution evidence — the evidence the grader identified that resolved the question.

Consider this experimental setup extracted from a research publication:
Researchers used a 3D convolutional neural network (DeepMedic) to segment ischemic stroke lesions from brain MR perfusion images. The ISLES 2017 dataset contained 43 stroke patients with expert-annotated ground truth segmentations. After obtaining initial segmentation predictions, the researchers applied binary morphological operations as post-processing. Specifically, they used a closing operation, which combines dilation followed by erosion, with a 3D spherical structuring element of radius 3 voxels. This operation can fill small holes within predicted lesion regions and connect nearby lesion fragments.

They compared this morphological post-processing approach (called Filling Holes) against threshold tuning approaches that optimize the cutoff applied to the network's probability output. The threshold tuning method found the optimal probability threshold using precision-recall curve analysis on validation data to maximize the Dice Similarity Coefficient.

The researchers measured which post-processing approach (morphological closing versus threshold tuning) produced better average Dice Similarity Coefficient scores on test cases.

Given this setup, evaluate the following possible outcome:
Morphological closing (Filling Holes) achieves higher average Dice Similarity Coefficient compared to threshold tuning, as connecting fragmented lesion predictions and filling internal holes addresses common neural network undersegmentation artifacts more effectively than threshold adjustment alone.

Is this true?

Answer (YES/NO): YES